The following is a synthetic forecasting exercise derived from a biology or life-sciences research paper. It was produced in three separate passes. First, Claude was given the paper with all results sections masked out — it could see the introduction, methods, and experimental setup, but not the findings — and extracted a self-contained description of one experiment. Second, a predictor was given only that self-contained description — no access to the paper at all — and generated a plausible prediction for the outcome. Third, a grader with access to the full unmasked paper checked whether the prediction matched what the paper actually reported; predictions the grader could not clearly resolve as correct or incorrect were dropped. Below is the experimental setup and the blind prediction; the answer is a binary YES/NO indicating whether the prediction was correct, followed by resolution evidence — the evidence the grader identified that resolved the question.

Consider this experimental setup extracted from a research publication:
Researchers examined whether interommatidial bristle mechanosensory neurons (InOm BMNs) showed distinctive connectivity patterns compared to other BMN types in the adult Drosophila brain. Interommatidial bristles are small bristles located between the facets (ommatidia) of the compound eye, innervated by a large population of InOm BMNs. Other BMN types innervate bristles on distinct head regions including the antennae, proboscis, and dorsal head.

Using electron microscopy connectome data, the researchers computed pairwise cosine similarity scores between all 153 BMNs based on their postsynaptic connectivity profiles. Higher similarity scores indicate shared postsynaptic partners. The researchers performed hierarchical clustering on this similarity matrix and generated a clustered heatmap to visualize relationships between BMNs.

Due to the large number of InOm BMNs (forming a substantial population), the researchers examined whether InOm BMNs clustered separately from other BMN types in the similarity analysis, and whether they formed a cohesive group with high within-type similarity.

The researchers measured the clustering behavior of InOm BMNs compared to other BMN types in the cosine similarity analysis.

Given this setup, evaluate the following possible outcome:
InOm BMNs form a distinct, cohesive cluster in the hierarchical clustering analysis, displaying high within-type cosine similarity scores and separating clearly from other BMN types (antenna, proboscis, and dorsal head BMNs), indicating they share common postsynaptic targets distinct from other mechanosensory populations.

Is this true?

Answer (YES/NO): NO